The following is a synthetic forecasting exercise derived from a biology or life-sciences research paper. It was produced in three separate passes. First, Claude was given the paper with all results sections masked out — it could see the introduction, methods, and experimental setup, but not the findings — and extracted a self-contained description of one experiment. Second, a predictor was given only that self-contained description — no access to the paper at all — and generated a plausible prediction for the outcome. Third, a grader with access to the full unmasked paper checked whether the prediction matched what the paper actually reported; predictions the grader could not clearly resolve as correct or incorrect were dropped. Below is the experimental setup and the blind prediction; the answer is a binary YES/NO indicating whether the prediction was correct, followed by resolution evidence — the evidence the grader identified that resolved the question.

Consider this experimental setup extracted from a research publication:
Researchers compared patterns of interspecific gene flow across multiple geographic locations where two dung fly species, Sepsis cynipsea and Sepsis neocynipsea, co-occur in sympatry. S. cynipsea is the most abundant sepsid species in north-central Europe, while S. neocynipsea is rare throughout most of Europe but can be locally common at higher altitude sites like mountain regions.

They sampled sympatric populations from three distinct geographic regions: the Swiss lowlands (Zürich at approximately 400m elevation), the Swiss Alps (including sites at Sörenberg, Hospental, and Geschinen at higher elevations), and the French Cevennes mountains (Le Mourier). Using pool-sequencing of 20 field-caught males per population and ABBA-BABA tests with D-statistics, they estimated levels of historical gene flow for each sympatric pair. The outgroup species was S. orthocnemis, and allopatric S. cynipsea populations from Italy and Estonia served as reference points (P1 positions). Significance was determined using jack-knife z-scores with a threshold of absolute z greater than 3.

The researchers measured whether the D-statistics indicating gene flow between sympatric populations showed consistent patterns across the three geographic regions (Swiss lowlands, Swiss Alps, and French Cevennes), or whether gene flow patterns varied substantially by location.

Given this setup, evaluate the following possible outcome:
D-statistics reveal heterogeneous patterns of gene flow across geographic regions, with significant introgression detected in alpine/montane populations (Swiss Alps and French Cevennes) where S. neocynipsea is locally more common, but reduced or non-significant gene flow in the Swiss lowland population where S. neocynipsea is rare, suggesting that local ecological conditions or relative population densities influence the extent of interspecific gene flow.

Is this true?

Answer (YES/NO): NO